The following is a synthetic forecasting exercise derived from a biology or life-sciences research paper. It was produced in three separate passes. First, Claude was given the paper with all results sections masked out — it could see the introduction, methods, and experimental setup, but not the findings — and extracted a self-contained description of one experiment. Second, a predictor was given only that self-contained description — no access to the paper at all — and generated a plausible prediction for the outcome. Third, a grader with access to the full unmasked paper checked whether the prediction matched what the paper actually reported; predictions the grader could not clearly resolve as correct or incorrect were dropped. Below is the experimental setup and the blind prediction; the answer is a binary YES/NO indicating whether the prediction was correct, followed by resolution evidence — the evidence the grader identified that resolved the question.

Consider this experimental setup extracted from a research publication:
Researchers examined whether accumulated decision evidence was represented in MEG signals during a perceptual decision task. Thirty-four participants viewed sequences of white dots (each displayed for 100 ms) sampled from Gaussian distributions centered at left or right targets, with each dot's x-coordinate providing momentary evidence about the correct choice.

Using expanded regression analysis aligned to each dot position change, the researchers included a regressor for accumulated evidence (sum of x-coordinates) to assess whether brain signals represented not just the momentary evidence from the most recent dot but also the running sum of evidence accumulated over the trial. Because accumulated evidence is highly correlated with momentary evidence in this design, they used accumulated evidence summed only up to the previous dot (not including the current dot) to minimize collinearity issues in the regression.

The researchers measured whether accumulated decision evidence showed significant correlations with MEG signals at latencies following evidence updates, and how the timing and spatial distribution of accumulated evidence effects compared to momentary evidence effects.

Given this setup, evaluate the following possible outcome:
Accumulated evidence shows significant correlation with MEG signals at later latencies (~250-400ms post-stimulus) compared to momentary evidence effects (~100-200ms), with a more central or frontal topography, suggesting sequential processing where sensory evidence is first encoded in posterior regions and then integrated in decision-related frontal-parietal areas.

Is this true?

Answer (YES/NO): NO